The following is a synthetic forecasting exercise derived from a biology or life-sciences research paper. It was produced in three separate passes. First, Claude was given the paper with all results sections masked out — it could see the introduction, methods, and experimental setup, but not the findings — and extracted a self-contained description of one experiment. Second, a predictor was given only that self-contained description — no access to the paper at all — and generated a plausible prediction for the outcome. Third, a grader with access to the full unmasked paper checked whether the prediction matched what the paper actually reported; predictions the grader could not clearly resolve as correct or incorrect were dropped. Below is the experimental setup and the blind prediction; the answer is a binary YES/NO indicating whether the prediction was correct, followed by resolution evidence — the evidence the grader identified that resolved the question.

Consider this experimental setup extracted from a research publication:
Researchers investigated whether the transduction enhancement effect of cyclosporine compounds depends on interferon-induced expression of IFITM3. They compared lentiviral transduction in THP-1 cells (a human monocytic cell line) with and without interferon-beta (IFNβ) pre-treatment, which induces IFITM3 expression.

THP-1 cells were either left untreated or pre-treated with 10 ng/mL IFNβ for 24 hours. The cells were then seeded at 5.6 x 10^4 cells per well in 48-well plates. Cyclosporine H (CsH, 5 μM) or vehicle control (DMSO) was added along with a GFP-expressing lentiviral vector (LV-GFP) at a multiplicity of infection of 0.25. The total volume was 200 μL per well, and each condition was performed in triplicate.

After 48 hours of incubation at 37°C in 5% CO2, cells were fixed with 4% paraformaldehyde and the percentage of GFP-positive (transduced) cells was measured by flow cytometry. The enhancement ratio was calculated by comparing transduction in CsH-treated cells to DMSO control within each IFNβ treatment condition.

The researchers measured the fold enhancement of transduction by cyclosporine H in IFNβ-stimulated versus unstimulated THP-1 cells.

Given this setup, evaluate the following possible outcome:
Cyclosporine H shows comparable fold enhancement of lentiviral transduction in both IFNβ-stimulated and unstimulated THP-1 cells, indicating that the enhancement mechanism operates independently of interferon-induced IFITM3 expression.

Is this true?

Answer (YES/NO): NO